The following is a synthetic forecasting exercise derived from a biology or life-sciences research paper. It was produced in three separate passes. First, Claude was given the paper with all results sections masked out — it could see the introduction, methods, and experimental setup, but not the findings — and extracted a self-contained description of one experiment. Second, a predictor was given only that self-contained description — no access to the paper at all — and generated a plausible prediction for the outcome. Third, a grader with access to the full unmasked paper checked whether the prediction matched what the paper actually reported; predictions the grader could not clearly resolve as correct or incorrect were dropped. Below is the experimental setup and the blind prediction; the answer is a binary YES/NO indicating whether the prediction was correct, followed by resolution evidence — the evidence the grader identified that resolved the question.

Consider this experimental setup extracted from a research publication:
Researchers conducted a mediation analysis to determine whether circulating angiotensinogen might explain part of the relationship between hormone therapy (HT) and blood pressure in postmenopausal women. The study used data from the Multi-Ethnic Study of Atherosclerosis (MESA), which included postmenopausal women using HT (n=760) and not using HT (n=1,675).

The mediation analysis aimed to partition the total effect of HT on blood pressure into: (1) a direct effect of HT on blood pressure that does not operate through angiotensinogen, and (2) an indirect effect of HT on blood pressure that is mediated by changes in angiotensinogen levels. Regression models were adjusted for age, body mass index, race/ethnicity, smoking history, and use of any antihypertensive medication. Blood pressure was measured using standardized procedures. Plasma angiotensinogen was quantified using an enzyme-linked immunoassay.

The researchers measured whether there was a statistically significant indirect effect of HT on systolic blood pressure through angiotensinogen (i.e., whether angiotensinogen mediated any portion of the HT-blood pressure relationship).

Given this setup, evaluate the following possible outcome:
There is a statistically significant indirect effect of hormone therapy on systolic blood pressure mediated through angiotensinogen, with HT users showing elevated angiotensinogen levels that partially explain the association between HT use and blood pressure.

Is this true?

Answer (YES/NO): YES